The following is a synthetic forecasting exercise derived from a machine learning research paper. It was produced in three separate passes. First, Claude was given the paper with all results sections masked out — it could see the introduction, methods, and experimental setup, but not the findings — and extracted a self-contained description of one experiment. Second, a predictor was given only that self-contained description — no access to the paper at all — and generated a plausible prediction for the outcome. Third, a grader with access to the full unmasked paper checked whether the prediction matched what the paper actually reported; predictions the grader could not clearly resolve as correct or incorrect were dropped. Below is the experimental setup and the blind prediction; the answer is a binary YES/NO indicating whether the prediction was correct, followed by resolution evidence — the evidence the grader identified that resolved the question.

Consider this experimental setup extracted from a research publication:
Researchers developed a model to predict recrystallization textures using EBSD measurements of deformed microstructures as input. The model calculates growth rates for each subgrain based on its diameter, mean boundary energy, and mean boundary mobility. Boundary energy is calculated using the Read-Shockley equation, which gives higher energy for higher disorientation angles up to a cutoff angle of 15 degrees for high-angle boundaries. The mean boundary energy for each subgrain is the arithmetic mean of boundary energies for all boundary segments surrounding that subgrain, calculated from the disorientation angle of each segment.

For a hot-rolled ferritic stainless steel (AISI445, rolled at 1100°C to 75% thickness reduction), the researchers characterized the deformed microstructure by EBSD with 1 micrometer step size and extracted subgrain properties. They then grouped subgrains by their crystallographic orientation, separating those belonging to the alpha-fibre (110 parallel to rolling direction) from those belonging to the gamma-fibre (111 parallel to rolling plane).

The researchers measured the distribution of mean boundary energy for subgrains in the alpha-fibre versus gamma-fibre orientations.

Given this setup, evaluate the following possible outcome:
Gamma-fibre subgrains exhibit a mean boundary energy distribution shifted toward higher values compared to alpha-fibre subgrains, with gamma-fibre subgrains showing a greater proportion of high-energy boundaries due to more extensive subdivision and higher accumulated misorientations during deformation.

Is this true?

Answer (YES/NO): NO